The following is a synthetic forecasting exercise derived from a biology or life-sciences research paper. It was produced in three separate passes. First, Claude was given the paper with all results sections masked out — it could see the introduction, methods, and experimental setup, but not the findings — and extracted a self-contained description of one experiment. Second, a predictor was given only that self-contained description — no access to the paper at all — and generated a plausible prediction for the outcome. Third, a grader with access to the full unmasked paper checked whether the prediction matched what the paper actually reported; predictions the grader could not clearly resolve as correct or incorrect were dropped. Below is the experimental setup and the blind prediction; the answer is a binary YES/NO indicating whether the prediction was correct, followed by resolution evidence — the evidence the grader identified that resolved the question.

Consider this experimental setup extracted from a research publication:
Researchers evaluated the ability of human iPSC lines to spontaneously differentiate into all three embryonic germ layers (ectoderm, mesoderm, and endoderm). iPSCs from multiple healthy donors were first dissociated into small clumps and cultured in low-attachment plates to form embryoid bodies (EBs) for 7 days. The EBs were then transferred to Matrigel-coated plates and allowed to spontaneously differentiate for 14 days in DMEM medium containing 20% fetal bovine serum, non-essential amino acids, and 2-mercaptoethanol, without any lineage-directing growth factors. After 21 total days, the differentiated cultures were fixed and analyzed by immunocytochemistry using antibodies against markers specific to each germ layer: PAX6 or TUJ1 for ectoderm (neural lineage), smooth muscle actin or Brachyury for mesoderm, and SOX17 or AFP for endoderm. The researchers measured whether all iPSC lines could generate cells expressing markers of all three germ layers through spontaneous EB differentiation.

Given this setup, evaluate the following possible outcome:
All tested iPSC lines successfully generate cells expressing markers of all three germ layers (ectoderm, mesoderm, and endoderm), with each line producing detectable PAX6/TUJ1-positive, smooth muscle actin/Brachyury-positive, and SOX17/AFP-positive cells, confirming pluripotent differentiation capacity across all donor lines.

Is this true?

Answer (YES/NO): NO